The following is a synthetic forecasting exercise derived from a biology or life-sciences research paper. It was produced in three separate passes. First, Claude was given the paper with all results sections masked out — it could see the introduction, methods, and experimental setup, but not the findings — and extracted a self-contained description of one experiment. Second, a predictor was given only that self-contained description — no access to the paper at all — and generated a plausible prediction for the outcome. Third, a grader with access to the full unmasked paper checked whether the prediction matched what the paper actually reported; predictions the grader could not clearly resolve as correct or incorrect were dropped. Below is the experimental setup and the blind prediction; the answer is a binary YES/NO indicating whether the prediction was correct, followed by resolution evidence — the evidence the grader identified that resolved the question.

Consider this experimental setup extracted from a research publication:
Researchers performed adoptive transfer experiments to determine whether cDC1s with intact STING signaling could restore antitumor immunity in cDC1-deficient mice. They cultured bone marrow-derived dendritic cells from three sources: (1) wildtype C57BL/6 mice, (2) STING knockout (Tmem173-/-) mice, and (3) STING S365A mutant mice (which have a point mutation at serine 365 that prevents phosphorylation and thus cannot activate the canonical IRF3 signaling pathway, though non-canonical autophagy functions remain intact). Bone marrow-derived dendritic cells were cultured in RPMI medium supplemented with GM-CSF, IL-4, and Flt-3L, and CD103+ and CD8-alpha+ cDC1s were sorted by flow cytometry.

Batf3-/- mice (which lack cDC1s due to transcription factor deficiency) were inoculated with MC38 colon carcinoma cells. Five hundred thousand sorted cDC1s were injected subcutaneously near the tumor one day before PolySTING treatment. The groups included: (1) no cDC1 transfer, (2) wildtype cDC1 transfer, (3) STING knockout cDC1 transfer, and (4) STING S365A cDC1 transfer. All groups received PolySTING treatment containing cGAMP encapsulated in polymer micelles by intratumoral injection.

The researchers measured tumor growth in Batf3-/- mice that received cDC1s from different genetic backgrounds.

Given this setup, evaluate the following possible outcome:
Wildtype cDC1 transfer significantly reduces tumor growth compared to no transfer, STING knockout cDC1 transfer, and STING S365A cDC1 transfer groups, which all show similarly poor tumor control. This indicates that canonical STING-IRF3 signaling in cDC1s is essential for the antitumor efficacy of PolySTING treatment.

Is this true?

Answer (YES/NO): YES